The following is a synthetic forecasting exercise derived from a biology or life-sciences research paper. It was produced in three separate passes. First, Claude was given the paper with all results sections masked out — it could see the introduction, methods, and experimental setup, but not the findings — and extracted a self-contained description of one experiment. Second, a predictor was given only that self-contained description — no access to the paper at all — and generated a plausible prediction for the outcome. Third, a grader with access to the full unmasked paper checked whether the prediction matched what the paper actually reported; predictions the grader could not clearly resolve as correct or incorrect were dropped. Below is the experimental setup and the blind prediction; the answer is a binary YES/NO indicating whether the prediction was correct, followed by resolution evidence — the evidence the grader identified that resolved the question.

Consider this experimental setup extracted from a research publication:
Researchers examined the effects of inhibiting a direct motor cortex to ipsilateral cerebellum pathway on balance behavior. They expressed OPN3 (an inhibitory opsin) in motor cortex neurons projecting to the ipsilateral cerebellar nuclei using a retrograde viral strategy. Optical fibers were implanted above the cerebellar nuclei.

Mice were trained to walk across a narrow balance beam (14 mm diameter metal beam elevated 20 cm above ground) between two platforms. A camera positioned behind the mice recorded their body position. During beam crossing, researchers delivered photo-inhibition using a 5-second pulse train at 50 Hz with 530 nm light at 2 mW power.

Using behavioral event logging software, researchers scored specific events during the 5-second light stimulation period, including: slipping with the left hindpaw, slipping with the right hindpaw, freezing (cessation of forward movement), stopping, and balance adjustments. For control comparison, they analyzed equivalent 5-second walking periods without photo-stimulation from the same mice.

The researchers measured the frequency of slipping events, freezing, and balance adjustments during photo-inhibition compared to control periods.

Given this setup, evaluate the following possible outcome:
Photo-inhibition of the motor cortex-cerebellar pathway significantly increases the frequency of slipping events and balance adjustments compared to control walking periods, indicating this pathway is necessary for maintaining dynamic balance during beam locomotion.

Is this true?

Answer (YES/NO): NO